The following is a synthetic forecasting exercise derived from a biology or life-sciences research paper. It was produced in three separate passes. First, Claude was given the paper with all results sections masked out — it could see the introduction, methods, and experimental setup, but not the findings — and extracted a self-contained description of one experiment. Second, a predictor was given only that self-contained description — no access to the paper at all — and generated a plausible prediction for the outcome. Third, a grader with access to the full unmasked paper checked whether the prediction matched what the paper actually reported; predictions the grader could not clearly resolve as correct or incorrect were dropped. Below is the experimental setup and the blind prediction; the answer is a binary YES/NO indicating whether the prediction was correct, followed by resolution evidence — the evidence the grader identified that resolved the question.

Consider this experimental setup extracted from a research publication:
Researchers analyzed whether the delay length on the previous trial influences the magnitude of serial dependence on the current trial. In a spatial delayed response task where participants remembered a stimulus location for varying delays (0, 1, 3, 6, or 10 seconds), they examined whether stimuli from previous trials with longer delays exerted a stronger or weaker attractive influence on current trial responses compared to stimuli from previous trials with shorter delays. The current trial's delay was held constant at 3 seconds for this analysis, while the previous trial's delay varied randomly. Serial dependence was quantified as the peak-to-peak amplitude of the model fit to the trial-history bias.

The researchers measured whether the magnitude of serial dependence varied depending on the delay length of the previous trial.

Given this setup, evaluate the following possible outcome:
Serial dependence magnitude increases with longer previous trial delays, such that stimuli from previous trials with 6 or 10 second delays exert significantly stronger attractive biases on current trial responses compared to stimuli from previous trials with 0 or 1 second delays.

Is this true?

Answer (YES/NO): NO